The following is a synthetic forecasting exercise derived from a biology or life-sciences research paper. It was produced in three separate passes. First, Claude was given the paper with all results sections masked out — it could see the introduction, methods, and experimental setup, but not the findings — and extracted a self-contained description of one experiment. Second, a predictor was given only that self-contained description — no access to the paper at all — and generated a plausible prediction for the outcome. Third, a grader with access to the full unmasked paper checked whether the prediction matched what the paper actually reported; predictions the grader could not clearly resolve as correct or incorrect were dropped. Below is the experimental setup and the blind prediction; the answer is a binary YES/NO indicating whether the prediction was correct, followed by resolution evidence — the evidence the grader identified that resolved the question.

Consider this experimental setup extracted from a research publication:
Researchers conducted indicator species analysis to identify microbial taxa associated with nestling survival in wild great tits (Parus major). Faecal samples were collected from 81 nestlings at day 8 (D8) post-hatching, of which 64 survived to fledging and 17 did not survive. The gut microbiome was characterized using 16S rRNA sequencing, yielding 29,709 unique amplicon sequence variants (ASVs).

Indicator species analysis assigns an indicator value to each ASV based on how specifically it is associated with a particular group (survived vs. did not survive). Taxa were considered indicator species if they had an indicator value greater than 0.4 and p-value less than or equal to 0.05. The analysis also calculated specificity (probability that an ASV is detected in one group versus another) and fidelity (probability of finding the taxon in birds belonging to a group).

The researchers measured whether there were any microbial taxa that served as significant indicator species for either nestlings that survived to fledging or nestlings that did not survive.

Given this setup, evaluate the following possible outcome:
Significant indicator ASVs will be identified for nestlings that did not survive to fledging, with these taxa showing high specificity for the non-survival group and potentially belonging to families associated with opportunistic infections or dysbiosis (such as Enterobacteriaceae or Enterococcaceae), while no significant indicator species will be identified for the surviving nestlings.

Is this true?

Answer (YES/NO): NO